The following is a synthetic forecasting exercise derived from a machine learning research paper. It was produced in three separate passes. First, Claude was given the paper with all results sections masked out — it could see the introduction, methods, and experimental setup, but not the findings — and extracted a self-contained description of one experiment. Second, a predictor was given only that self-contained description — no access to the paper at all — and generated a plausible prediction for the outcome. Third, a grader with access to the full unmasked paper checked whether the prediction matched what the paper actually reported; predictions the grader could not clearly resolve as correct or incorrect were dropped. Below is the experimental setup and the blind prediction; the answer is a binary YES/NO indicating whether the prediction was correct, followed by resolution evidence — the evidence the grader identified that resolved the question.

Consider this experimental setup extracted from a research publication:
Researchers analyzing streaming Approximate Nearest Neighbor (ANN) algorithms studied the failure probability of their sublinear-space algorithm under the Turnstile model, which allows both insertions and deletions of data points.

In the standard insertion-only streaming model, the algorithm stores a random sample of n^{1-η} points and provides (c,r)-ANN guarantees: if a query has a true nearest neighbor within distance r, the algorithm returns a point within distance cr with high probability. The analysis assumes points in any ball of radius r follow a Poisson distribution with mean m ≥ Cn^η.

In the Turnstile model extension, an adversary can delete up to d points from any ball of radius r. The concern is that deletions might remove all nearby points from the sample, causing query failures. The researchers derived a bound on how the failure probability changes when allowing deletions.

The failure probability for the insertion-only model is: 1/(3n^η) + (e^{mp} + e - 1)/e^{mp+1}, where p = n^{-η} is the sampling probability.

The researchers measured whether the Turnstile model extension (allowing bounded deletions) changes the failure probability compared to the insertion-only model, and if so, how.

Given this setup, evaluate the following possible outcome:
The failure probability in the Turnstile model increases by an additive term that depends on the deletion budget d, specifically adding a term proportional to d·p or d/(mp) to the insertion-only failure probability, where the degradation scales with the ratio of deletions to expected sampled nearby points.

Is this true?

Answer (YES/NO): NO